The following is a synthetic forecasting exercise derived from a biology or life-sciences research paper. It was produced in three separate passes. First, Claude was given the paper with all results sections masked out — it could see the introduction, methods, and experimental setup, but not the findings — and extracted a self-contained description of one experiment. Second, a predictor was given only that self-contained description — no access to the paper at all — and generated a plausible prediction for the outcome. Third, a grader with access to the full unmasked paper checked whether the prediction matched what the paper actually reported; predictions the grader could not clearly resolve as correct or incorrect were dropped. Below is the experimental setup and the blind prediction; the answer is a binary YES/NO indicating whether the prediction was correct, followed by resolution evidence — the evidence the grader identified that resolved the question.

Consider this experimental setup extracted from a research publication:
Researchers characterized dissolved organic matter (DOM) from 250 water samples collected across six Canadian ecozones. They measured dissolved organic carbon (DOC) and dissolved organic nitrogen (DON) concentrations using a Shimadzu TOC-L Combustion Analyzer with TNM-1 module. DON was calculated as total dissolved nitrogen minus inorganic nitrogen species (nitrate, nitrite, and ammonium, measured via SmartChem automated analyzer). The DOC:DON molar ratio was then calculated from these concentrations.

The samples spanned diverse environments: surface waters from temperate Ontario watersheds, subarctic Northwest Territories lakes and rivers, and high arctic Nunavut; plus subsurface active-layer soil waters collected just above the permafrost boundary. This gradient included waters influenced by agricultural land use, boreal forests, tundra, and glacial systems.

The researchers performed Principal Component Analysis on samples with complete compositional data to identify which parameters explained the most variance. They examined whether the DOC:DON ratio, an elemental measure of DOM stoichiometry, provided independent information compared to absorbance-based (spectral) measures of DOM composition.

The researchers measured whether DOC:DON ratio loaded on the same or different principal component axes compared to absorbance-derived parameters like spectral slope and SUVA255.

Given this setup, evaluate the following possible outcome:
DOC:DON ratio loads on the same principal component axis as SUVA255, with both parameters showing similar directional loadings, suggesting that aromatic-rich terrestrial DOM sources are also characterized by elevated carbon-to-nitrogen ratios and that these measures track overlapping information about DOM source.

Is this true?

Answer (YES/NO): NO